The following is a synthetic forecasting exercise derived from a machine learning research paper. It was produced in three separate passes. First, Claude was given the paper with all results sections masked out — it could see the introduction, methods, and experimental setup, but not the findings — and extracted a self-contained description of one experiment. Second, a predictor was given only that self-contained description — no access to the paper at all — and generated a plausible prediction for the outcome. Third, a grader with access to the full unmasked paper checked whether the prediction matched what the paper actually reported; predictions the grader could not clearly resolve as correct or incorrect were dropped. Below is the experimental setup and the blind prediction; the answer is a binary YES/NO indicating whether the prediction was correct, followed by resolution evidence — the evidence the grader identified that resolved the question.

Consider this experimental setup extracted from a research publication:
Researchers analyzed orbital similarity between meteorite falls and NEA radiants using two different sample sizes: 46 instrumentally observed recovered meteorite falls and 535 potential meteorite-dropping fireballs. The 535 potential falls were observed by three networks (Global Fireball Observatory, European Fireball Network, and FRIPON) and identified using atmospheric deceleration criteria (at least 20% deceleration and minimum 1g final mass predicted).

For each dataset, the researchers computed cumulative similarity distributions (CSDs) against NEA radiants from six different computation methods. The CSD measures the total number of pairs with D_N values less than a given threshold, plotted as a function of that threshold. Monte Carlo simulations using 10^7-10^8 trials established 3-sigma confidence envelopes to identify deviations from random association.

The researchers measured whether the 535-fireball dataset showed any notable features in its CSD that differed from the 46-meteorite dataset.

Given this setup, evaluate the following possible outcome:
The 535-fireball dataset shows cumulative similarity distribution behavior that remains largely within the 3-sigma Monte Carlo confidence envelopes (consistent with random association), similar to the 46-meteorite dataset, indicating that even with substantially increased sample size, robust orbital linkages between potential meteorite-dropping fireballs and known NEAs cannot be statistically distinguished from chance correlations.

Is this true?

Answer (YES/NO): YES